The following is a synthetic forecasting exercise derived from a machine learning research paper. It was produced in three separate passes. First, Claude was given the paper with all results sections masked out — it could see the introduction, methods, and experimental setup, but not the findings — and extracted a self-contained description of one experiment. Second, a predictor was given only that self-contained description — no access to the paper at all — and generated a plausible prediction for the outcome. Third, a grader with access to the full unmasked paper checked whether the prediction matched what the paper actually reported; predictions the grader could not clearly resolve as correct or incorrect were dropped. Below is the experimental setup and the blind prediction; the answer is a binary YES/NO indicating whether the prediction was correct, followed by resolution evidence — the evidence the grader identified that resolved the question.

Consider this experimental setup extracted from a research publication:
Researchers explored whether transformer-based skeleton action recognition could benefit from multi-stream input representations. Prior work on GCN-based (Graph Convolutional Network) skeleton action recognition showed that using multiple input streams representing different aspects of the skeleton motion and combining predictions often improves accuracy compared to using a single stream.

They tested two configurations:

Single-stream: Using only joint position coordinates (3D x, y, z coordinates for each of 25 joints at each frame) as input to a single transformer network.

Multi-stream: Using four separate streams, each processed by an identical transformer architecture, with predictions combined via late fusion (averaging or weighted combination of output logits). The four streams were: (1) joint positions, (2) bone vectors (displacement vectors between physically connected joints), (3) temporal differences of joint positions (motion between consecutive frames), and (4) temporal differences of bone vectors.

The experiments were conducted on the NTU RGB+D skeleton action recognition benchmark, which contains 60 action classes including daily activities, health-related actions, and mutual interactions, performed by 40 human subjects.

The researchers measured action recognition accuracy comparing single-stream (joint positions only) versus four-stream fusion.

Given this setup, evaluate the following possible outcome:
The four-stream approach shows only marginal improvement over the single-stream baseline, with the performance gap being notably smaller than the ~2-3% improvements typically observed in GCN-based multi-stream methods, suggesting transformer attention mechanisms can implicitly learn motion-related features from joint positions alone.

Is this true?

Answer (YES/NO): NO